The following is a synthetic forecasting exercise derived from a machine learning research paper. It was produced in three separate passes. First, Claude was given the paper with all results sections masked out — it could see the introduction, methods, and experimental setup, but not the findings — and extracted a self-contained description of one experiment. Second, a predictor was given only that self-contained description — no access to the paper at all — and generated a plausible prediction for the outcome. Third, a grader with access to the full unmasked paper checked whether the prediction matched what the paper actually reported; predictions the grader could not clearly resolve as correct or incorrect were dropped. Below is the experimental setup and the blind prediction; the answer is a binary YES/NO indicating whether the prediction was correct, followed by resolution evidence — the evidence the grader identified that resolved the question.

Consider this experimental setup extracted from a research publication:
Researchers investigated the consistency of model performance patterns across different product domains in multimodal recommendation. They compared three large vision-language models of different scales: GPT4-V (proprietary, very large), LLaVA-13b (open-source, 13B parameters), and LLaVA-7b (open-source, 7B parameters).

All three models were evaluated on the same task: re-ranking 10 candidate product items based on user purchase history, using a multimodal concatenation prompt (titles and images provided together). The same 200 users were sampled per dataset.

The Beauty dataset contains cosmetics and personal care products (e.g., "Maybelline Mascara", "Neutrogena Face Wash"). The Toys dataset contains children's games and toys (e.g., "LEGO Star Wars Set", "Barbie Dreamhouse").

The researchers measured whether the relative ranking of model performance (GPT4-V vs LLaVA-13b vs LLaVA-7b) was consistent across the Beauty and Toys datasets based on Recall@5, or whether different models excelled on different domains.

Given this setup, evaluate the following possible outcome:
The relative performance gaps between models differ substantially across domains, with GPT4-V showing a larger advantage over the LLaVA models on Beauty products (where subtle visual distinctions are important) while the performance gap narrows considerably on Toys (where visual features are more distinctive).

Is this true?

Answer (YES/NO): NO